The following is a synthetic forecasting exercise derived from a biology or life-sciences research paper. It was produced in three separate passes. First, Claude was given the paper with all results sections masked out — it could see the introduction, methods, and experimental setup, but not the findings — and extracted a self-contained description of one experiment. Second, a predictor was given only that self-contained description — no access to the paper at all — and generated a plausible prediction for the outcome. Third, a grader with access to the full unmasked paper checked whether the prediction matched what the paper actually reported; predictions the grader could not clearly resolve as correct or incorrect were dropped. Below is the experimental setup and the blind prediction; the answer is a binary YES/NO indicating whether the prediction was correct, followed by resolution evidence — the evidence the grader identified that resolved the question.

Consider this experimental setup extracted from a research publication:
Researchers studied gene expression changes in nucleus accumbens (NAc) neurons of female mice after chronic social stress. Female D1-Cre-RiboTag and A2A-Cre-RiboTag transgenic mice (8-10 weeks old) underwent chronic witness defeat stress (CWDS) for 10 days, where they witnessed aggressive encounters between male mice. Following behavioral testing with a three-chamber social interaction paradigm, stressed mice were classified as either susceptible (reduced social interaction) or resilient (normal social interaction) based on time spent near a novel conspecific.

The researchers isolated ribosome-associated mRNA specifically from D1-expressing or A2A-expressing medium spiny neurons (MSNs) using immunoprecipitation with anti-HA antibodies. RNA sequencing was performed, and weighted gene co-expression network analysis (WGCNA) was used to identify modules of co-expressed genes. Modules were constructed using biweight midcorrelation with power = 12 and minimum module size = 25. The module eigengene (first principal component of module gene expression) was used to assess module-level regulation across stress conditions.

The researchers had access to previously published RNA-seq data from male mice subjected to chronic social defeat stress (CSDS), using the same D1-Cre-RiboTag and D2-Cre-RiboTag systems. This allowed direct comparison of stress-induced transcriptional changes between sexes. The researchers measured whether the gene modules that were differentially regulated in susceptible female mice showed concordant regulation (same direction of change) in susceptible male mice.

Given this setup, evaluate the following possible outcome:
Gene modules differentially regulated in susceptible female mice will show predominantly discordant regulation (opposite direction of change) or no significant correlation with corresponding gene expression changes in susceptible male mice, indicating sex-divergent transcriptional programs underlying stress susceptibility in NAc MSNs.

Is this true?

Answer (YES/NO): YES